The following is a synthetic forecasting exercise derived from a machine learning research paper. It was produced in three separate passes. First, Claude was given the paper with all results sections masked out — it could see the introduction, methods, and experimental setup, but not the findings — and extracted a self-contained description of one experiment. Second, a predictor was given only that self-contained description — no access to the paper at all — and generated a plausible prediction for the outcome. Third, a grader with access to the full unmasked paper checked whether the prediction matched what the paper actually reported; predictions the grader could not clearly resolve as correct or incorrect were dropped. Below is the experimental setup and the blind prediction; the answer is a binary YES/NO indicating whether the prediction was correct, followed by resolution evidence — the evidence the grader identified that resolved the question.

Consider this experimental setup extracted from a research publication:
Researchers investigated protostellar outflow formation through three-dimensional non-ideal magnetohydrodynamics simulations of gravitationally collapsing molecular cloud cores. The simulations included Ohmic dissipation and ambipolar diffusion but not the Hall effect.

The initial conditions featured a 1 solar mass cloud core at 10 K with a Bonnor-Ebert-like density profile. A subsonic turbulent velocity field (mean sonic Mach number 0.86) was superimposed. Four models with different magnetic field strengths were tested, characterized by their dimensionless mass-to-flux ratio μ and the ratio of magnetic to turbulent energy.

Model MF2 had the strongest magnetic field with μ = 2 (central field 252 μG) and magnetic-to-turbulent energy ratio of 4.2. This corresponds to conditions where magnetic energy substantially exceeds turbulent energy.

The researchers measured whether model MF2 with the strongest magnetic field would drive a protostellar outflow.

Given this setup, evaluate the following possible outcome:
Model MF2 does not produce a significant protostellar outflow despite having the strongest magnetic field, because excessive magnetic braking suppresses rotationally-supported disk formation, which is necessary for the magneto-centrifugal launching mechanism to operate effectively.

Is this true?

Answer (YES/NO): YES